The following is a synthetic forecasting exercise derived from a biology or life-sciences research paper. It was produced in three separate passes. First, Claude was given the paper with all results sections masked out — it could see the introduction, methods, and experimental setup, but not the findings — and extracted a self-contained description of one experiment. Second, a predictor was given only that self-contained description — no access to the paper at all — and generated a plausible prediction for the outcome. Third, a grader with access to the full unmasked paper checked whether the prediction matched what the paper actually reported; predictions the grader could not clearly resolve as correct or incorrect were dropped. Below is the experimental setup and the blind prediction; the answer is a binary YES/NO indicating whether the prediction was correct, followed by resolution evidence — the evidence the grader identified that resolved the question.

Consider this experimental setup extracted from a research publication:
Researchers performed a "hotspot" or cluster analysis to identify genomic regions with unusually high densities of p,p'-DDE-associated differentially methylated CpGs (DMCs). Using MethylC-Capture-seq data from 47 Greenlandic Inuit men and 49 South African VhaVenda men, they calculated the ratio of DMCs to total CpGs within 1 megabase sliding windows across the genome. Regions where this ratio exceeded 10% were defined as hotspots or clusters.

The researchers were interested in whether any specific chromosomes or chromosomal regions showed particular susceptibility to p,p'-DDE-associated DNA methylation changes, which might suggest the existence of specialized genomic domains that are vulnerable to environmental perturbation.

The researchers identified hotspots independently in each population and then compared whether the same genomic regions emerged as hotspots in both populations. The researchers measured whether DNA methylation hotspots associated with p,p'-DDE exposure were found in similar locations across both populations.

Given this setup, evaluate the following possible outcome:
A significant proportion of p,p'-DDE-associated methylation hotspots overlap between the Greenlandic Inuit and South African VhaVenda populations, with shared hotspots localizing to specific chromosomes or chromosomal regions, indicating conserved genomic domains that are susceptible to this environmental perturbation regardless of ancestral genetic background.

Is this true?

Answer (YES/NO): NO